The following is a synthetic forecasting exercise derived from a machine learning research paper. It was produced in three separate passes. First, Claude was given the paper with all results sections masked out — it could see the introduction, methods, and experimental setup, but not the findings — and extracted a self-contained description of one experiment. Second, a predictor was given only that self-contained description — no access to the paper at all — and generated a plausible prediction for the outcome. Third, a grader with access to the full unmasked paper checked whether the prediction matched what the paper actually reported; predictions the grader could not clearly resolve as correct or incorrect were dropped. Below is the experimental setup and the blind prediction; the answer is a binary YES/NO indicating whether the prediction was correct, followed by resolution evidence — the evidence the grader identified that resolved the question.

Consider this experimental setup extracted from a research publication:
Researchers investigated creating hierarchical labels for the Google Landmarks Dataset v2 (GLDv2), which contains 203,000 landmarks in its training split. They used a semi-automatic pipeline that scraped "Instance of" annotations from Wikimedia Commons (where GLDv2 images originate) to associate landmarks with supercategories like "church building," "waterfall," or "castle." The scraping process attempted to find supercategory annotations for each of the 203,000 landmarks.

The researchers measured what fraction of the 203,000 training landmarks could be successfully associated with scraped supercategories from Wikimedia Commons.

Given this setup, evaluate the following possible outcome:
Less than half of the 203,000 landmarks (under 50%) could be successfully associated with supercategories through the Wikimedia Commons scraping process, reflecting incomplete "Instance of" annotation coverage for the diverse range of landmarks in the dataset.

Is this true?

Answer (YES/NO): NO